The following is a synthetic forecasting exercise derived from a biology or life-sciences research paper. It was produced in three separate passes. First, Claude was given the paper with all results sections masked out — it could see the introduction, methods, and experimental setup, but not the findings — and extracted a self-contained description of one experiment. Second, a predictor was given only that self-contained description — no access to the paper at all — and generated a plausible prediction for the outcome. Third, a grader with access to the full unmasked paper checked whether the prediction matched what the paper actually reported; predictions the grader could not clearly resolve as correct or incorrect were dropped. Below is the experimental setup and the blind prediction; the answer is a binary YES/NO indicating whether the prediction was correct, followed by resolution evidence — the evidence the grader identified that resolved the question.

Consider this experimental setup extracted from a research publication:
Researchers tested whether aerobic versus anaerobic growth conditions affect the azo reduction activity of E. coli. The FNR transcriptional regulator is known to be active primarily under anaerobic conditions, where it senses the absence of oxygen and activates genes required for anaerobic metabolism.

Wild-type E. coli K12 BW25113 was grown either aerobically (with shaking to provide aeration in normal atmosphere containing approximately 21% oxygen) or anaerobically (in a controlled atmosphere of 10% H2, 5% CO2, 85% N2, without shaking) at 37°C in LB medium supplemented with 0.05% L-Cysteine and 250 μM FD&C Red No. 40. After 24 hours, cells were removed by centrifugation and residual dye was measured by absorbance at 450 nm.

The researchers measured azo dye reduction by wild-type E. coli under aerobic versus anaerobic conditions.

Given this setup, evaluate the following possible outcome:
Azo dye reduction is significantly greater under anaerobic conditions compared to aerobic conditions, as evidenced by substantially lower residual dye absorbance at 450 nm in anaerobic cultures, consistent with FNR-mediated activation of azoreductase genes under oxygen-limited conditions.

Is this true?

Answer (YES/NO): YES